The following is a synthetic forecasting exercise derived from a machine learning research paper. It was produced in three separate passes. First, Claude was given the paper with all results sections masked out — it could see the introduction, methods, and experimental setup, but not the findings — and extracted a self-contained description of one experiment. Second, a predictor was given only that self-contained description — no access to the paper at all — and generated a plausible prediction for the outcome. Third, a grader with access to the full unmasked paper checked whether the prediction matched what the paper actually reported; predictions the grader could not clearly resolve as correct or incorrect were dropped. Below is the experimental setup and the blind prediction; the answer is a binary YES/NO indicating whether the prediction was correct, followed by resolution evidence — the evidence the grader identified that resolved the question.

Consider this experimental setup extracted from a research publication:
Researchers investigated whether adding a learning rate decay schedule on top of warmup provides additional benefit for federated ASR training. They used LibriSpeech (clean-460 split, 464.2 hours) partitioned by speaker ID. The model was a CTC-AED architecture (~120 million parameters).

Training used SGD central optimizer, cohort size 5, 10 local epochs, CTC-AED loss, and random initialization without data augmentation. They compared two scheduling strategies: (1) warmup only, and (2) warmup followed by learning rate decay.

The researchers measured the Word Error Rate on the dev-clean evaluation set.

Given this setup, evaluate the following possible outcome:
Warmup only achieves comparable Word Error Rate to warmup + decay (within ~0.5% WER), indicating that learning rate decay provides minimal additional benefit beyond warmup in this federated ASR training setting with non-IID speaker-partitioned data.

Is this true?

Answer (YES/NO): NO